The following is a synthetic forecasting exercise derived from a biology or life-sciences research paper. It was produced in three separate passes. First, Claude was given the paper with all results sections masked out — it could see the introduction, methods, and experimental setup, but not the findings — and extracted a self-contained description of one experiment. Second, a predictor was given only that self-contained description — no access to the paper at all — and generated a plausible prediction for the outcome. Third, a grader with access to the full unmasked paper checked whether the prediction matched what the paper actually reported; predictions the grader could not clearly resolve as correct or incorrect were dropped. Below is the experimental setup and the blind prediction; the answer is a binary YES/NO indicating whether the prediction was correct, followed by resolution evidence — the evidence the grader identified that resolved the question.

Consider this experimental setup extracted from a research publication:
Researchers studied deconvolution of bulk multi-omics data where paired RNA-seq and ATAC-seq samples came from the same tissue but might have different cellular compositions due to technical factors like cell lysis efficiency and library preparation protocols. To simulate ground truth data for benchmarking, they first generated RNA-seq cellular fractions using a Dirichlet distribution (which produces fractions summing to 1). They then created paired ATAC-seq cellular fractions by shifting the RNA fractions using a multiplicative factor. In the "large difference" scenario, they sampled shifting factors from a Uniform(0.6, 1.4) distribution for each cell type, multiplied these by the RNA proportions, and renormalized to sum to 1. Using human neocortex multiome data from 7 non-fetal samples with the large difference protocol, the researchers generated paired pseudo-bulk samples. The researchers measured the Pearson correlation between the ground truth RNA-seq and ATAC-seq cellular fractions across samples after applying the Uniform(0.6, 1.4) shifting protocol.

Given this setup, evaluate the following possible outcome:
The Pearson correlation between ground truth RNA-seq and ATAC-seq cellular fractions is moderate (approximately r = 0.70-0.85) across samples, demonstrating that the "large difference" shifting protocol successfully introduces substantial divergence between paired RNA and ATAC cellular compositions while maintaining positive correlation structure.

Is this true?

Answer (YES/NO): NO